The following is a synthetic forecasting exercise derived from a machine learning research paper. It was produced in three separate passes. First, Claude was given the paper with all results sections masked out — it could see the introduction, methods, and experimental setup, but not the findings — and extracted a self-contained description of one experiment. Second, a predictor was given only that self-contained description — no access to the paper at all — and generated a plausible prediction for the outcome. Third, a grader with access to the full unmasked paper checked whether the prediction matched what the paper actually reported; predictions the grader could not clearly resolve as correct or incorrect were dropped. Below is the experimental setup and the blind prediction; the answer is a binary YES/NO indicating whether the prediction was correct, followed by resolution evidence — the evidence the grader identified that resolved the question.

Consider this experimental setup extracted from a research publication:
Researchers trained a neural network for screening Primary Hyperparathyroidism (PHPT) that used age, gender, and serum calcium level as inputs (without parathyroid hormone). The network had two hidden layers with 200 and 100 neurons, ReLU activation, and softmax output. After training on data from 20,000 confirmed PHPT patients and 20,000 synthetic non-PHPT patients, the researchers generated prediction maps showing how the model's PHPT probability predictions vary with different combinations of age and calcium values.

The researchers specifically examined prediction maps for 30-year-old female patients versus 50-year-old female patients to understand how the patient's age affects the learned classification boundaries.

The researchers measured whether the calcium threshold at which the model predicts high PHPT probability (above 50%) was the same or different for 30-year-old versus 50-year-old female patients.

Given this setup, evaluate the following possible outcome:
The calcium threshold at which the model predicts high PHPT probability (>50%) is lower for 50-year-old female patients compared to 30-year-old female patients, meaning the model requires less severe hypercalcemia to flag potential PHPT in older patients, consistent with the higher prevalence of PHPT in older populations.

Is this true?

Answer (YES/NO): YES